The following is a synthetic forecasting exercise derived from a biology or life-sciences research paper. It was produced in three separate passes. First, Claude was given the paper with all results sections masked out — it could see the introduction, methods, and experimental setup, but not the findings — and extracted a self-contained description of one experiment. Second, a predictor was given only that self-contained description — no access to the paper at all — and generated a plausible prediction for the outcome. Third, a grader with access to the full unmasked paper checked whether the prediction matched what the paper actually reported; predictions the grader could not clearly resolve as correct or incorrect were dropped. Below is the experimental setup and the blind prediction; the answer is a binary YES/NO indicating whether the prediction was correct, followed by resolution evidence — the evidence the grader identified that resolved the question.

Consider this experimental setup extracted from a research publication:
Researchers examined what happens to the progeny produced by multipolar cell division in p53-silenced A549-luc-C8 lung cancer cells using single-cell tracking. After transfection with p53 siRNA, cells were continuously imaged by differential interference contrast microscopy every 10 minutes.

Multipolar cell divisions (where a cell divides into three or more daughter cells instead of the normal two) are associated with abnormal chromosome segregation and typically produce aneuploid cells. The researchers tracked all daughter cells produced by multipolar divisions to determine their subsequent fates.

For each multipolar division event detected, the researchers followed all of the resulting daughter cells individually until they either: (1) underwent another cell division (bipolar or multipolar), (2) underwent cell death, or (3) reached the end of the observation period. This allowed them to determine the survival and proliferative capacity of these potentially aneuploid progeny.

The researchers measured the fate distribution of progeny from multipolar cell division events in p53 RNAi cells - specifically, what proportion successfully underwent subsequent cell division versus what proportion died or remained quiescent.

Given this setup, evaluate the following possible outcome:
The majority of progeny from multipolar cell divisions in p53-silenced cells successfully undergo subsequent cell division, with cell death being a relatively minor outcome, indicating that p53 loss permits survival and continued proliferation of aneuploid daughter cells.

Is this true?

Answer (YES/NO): NO